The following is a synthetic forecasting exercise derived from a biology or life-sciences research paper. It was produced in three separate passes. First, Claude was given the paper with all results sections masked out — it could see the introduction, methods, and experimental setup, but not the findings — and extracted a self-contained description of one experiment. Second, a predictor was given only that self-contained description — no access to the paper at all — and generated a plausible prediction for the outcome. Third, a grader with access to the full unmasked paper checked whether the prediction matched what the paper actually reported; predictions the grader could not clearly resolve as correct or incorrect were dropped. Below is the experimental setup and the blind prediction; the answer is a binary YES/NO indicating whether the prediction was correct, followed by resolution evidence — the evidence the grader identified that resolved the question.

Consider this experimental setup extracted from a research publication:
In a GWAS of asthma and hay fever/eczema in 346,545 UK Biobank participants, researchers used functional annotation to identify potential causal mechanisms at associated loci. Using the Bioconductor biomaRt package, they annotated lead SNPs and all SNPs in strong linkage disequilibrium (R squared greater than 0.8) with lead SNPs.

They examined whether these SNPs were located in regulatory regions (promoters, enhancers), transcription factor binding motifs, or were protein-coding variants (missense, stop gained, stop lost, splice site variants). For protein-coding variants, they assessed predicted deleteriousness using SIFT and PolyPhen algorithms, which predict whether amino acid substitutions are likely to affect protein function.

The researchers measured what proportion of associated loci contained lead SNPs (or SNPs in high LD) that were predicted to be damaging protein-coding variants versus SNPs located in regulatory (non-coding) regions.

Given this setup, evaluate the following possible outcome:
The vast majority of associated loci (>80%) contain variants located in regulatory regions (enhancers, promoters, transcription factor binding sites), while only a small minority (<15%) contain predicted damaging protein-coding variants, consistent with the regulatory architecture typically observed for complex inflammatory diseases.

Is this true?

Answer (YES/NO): NO